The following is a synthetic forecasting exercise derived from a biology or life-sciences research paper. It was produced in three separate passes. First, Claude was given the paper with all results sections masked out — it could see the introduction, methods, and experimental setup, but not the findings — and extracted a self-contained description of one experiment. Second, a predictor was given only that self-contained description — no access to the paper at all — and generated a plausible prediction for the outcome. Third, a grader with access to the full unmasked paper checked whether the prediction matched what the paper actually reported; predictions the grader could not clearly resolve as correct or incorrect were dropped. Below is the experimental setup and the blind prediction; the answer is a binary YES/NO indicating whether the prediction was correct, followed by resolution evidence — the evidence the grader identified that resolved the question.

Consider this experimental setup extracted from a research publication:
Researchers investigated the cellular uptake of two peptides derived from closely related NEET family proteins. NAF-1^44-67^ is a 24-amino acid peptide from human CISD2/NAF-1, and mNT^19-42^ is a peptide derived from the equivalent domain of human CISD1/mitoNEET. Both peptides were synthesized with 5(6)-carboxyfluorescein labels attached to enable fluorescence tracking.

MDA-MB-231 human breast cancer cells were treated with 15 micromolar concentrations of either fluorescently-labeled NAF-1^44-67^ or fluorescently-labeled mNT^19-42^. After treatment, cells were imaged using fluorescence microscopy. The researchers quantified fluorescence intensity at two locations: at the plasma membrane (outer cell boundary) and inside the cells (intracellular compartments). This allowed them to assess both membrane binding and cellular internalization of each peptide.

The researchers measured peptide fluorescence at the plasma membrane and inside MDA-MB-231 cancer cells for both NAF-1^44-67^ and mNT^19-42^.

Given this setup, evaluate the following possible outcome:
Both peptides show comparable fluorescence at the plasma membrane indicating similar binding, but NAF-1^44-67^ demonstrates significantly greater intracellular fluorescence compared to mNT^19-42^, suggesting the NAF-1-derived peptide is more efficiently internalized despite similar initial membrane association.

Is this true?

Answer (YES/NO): NO